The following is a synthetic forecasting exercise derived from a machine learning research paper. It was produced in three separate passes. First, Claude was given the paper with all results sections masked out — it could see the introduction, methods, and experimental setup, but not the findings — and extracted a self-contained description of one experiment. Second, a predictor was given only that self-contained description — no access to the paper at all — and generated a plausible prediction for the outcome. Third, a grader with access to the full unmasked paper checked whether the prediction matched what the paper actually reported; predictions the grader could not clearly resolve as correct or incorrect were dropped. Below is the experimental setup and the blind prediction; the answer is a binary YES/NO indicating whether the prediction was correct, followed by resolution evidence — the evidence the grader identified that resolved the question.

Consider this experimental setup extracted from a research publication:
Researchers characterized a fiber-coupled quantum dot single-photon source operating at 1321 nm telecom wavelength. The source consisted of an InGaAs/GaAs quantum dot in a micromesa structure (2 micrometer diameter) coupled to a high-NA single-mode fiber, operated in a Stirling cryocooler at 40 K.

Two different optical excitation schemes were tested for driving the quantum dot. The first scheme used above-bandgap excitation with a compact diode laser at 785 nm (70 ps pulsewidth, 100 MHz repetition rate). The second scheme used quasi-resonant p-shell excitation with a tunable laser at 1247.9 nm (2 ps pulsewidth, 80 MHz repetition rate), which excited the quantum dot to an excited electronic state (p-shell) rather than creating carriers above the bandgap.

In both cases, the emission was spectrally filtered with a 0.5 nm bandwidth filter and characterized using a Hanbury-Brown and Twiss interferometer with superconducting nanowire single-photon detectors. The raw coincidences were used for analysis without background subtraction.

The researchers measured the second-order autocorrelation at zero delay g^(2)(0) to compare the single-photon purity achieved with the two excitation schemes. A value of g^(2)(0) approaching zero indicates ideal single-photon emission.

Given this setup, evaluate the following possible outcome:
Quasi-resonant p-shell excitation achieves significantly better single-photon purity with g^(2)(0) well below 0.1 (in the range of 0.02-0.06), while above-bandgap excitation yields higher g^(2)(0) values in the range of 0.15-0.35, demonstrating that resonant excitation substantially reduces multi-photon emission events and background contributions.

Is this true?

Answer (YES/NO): NO